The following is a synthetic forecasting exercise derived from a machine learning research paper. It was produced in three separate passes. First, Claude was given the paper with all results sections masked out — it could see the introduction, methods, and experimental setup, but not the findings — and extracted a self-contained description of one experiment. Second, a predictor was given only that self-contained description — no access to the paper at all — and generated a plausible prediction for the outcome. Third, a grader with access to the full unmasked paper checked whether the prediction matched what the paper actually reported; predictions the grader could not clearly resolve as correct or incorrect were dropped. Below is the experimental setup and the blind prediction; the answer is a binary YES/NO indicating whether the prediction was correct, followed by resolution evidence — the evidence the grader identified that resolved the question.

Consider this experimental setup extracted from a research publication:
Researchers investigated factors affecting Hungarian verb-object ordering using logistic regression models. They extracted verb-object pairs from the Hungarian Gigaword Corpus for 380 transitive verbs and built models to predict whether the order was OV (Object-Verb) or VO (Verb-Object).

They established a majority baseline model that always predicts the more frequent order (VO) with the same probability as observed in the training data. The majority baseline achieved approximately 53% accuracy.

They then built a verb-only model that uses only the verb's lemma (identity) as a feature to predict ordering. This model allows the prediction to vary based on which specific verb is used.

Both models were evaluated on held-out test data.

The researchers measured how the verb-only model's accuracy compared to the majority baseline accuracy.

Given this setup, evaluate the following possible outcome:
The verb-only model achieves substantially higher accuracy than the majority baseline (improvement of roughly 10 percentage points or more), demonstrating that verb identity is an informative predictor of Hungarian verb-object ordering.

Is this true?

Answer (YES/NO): YES